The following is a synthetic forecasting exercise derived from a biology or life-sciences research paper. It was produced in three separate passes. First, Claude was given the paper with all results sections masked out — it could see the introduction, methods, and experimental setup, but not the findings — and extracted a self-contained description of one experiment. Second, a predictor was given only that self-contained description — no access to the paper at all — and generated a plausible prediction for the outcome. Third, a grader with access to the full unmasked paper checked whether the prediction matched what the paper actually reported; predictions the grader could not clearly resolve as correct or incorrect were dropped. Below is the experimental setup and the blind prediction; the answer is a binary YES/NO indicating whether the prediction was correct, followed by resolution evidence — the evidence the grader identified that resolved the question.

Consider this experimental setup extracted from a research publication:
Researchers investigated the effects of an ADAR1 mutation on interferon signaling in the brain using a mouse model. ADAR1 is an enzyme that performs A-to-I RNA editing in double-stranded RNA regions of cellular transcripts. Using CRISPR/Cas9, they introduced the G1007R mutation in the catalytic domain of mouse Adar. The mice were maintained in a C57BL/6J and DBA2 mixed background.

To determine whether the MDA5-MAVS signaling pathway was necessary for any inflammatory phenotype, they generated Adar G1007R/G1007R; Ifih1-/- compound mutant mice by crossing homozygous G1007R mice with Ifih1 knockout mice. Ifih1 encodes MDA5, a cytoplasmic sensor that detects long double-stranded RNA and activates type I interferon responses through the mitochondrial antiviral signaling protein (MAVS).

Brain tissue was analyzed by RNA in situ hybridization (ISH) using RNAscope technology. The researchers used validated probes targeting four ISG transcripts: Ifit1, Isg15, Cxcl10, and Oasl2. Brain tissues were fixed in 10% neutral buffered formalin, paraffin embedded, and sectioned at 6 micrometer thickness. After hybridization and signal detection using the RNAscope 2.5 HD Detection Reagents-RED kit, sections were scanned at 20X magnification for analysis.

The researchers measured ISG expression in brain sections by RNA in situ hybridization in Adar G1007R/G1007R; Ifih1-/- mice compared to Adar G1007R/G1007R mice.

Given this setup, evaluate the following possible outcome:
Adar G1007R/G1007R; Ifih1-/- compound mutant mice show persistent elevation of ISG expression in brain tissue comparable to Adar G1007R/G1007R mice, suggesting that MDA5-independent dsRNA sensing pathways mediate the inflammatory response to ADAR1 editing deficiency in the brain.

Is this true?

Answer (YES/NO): NO